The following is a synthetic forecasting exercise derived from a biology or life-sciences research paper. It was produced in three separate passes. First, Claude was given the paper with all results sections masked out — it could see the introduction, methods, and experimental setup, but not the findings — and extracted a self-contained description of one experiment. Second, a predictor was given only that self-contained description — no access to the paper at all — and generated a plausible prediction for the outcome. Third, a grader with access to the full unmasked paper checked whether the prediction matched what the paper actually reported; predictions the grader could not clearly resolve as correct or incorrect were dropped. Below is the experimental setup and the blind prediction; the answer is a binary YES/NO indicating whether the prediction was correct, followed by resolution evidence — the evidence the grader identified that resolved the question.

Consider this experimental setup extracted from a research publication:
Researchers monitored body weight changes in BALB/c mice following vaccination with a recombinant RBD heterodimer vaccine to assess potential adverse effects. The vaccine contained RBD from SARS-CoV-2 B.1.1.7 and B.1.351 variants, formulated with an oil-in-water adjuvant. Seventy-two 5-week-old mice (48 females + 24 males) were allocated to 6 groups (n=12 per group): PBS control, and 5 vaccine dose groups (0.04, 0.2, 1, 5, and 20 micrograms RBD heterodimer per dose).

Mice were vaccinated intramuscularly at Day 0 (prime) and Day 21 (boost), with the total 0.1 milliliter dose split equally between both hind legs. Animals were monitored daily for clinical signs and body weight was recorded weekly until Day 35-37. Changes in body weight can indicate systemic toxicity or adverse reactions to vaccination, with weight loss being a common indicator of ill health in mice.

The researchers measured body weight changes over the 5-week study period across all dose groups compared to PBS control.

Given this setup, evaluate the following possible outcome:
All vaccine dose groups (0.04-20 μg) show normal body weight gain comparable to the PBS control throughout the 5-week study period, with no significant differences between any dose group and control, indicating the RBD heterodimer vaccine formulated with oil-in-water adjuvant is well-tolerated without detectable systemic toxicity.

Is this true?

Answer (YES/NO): YES